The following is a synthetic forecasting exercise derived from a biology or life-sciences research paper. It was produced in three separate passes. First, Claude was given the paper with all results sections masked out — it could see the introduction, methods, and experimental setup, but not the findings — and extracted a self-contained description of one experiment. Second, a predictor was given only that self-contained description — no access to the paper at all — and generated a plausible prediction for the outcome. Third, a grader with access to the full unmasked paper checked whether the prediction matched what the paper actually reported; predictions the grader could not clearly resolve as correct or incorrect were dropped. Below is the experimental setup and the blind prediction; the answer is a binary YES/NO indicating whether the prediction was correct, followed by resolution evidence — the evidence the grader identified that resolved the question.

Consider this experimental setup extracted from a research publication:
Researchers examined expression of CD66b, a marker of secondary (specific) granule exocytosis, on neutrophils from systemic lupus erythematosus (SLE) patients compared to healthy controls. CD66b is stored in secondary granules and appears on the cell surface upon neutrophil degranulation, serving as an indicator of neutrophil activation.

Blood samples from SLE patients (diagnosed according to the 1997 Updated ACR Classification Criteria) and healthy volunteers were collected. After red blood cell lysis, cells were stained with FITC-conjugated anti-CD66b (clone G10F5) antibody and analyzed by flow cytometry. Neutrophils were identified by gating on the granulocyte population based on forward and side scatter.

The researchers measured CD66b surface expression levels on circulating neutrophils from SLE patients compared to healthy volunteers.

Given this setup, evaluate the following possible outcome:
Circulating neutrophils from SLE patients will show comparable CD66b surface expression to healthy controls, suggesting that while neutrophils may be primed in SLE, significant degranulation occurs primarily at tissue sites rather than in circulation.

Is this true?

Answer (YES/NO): NO